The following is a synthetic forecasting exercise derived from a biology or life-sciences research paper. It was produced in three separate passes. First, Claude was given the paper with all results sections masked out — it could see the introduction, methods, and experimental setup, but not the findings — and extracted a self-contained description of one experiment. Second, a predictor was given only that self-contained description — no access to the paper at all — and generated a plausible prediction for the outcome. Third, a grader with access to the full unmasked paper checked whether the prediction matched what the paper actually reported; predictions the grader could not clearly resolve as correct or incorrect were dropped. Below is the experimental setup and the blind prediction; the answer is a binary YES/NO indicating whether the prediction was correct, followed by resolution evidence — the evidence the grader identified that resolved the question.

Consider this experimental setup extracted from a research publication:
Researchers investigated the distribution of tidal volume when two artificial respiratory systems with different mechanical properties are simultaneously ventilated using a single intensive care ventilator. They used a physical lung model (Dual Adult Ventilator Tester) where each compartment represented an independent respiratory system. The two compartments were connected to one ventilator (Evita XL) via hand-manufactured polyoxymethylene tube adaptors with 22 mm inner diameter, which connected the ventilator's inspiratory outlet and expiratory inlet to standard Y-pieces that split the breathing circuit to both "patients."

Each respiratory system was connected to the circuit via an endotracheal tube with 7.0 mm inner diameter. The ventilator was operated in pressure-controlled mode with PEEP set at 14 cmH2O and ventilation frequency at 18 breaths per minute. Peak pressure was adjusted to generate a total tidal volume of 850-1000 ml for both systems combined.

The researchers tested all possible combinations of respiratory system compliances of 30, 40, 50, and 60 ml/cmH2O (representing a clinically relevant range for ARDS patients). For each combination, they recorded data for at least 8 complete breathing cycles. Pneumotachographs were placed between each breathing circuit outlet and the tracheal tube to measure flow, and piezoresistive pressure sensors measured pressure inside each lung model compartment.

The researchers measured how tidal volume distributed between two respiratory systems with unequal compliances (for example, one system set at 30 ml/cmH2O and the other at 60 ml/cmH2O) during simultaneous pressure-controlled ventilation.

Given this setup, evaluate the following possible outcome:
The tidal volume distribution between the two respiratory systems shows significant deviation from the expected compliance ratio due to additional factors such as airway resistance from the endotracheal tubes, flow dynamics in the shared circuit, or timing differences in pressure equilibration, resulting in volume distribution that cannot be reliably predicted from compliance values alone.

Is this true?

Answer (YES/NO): NO